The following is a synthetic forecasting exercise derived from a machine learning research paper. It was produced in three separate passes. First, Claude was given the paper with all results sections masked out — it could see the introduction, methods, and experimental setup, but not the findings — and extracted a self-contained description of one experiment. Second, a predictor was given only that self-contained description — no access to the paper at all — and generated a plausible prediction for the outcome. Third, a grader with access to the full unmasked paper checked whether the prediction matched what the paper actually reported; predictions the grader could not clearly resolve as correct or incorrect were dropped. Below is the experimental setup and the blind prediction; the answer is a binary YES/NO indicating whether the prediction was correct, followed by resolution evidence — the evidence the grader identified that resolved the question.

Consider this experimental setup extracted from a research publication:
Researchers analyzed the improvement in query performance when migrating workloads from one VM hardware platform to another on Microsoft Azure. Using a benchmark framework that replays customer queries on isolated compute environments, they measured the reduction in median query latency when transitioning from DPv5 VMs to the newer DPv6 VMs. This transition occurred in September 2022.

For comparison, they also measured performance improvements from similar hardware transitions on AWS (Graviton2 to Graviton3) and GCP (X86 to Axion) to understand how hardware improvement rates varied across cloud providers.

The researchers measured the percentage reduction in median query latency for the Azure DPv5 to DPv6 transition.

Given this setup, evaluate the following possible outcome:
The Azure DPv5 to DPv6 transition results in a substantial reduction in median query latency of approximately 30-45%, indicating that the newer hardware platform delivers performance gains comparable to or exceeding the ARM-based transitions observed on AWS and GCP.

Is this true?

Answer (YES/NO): NO